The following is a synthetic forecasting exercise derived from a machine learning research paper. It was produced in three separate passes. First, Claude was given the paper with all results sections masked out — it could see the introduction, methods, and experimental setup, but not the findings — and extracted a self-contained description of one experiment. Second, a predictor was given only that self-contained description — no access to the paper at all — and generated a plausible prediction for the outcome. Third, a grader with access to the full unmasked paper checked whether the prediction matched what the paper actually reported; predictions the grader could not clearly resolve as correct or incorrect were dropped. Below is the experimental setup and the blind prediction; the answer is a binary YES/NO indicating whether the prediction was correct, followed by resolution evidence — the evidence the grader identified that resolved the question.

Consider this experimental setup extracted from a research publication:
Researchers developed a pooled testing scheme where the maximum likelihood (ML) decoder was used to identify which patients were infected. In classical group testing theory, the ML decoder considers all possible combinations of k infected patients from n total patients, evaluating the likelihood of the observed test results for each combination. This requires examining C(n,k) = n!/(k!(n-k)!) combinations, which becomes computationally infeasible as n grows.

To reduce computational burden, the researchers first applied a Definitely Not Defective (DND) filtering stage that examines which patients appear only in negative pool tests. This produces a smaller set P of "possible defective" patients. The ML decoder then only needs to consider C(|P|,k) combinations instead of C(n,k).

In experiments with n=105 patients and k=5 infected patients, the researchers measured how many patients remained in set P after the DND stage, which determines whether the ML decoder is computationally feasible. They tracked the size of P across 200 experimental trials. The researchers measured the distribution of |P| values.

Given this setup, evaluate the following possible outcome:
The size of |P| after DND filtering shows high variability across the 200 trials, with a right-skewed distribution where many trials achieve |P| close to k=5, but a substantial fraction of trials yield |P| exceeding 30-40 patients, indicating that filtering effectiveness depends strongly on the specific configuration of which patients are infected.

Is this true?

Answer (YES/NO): NO